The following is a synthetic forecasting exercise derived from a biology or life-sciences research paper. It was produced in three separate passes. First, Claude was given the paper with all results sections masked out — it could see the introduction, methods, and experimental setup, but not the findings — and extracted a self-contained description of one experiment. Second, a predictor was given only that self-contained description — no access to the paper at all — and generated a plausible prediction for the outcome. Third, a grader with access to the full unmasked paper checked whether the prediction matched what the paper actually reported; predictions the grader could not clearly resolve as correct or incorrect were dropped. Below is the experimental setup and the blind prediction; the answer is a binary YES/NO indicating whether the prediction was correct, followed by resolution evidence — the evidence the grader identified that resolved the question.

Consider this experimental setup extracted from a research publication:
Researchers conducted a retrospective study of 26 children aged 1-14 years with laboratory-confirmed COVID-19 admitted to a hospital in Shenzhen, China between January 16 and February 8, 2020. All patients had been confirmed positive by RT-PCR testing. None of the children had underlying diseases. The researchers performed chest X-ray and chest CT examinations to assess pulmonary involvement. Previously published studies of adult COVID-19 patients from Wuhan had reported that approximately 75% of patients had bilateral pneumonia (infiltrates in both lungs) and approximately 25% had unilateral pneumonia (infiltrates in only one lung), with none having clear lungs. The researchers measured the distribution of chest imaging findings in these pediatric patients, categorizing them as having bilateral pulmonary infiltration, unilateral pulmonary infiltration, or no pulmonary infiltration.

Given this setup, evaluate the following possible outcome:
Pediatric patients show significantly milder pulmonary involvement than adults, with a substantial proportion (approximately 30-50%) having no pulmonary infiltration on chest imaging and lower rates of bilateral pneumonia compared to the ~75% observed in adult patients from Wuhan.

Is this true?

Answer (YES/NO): YES